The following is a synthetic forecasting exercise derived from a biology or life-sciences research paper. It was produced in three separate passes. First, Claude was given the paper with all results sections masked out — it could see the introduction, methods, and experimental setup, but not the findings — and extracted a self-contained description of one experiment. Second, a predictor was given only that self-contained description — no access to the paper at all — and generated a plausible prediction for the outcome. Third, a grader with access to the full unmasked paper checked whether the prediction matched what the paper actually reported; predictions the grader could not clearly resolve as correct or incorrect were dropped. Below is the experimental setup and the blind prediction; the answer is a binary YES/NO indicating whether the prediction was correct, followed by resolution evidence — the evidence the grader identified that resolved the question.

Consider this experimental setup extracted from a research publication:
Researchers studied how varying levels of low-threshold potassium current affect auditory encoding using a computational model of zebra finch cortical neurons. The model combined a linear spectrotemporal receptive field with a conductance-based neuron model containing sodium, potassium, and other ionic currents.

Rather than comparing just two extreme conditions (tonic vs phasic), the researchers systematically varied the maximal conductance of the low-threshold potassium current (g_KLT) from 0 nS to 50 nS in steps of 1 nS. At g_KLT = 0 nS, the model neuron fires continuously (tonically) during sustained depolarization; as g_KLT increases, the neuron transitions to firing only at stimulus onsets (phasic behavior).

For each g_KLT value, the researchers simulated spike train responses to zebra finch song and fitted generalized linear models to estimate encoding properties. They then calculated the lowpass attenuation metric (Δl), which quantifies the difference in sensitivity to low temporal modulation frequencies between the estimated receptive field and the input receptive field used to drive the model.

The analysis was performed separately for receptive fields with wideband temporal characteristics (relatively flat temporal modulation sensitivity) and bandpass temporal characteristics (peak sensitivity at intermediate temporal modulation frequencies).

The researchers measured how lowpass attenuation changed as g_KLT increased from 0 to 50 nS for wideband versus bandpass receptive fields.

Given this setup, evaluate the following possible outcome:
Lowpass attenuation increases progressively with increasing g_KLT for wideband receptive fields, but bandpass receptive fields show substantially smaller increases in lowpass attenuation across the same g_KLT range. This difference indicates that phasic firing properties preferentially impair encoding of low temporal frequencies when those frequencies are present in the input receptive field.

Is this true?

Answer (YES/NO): NO